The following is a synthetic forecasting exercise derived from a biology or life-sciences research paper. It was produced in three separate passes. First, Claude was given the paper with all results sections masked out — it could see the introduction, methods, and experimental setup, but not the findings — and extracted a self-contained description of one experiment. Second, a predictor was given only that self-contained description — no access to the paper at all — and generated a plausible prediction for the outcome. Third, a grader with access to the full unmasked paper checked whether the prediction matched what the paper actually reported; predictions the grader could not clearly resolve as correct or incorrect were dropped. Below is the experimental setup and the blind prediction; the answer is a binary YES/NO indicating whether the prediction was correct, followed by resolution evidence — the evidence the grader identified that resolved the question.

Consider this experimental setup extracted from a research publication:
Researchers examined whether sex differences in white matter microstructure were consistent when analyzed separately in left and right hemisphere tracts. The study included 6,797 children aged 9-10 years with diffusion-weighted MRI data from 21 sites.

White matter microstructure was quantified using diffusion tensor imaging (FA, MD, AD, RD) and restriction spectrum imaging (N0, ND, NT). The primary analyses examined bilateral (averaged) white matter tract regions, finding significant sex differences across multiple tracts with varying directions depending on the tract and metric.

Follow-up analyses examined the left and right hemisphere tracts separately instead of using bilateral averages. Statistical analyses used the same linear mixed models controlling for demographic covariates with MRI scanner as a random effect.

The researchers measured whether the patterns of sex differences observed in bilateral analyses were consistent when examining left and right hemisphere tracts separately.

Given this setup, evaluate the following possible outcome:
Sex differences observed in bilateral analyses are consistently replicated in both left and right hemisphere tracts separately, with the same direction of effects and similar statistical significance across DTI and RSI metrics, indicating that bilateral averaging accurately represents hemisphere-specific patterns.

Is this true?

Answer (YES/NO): YES